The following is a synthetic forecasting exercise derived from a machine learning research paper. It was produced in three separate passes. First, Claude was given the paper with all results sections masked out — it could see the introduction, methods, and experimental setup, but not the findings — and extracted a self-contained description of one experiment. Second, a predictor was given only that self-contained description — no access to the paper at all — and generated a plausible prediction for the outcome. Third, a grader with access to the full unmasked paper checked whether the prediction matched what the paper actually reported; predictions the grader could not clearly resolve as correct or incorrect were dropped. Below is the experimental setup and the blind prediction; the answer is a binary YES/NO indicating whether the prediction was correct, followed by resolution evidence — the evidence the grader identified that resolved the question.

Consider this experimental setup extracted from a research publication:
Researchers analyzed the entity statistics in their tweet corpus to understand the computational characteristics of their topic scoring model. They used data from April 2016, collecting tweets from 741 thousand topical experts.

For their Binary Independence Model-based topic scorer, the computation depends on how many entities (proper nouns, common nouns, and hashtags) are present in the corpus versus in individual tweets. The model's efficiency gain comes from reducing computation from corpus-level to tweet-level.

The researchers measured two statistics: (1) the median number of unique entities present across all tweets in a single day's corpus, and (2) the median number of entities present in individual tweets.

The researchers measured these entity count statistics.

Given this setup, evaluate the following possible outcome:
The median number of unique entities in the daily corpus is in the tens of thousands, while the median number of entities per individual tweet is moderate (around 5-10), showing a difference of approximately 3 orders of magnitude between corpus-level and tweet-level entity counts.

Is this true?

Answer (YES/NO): NO